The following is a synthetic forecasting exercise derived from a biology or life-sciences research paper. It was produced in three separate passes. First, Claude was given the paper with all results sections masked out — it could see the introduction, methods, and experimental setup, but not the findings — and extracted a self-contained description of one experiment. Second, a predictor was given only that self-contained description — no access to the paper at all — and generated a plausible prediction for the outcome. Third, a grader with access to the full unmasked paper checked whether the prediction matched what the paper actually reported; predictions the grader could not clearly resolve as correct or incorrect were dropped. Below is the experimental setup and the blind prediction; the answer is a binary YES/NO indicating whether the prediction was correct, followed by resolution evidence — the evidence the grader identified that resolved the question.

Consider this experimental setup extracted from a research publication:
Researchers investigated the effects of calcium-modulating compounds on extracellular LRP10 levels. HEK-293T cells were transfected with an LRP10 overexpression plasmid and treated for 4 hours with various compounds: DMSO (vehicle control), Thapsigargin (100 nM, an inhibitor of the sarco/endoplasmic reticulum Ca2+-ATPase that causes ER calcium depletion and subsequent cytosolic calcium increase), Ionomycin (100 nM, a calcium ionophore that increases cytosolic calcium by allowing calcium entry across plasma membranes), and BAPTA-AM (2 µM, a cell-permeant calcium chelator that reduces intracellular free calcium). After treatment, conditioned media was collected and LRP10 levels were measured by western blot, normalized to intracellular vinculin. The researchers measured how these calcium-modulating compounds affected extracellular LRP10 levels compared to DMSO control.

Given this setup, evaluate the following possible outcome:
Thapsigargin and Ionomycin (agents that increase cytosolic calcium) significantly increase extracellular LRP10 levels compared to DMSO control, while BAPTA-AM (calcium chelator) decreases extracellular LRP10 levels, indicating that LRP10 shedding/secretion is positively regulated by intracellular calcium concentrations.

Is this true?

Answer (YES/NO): NO